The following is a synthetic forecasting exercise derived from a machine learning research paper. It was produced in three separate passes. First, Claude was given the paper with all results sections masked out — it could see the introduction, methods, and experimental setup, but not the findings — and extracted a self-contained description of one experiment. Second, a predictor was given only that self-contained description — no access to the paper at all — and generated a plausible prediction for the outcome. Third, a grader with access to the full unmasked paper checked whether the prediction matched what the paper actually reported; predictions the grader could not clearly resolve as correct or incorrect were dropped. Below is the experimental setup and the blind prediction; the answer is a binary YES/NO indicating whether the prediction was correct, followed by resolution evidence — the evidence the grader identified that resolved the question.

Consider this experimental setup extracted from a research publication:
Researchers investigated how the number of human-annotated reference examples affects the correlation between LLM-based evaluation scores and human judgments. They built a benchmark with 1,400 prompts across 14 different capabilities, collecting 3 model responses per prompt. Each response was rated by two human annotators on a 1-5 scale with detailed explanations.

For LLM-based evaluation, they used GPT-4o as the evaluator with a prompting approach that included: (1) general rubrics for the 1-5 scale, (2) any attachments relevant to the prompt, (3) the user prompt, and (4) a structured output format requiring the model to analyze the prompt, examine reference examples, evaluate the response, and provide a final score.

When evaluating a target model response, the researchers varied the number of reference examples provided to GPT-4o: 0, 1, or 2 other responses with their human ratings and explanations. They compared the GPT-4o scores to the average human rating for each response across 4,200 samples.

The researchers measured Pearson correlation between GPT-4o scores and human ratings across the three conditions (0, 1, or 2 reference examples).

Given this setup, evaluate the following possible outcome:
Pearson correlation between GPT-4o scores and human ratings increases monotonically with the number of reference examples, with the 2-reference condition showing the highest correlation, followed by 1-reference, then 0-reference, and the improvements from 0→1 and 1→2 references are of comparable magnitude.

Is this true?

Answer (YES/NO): NO